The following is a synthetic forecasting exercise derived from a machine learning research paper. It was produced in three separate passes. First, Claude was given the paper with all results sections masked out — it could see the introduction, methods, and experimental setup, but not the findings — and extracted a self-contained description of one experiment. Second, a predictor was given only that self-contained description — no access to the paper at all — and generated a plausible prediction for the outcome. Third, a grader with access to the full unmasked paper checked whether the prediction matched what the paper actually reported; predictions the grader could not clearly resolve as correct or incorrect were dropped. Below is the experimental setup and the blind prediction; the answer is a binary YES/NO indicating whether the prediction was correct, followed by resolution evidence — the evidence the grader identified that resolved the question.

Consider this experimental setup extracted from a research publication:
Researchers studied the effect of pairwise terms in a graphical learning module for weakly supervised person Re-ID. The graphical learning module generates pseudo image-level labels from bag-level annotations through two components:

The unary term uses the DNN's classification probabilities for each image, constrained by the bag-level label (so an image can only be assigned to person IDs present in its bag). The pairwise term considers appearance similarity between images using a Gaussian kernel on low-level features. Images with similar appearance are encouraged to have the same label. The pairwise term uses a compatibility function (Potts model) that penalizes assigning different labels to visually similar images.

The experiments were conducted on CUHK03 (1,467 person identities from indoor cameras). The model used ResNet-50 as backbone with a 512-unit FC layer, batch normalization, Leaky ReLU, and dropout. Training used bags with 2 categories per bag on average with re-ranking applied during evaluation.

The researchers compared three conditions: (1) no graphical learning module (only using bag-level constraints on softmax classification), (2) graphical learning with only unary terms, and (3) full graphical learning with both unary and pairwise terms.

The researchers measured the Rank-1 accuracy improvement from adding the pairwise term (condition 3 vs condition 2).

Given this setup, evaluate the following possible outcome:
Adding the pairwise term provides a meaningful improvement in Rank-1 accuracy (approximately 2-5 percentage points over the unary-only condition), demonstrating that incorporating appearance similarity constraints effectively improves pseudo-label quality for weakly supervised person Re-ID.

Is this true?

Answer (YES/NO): NO